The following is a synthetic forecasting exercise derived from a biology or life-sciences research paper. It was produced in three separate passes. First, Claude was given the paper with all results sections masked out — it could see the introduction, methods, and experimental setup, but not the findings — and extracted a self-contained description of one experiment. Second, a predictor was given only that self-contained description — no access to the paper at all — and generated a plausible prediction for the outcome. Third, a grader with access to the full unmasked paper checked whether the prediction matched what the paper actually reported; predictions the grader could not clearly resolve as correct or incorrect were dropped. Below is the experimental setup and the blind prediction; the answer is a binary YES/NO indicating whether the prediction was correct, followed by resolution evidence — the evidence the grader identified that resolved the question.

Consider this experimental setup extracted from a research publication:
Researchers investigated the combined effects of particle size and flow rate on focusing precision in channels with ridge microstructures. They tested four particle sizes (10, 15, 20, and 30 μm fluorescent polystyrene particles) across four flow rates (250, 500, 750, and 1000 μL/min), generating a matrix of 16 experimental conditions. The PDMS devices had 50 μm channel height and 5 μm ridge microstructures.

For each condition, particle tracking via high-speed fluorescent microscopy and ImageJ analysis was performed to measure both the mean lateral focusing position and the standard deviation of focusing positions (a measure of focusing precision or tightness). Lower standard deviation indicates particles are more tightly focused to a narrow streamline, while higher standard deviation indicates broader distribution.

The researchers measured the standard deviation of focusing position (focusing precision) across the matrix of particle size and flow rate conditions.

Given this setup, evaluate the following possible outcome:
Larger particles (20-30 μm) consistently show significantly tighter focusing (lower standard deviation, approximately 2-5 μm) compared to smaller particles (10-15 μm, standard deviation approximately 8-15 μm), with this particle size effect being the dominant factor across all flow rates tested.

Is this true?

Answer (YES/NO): NO